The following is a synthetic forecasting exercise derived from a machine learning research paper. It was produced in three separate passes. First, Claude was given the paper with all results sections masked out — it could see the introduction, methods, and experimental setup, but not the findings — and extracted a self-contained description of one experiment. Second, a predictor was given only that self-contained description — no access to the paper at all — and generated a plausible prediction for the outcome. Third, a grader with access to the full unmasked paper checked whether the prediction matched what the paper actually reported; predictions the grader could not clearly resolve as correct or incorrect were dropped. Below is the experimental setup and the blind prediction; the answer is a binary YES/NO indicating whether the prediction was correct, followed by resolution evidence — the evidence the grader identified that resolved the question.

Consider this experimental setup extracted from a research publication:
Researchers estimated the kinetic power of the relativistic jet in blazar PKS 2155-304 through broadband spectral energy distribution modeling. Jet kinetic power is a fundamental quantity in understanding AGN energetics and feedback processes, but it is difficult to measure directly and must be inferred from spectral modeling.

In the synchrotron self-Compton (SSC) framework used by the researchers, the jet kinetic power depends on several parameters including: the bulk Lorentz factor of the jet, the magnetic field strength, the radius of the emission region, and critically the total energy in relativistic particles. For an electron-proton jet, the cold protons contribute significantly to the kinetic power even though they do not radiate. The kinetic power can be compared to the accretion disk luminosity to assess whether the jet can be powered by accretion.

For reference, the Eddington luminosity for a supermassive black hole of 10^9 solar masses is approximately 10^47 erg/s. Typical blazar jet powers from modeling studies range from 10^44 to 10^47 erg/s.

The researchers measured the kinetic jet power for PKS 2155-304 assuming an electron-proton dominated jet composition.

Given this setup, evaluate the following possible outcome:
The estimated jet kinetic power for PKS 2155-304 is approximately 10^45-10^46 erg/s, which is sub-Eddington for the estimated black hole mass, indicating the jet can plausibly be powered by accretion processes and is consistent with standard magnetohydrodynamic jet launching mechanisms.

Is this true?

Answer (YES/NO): YES